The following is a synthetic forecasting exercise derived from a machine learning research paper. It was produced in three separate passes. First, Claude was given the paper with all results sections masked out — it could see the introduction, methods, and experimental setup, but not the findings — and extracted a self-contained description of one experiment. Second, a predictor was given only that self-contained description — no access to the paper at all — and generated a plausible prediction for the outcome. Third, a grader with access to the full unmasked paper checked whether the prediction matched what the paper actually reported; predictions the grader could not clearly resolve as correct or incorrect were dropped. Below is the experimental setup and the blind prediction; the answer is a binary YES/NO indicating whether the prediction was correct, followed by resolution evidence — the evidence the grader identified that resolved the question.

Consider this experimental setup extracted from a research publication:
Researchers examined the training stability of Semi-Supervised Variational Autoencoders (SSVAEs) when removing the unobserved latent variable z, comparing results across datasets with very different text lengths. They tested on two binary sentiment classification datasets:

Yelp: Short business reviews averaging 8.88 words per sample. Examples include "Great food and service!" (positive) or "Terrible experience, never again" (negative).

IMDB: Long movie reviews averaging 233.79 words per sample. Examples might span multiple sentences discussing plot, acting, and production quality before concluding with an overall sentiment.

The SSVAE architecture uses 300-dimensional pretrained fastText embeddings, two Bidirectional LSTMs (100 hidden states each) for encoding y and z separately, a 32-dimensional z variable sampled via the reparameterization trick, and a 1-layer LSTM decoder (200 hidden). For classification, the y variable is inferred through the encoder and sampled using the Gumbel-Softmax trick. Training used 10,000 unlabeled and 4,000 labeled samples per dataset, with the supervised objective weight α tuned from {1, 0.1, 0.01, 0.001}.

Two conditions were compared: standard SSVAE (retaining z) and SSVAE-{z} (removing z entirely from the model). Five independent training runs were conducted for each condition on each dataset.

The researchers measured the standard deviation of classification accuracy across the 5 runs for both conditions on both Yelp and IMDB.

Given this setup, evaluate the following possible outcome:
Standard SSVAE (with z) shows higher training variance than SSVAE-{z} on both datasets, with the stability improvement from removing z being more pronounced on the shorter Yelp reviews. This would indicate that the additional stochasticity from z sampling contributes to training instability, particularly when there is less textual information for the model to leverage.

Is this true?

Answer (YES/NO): NO